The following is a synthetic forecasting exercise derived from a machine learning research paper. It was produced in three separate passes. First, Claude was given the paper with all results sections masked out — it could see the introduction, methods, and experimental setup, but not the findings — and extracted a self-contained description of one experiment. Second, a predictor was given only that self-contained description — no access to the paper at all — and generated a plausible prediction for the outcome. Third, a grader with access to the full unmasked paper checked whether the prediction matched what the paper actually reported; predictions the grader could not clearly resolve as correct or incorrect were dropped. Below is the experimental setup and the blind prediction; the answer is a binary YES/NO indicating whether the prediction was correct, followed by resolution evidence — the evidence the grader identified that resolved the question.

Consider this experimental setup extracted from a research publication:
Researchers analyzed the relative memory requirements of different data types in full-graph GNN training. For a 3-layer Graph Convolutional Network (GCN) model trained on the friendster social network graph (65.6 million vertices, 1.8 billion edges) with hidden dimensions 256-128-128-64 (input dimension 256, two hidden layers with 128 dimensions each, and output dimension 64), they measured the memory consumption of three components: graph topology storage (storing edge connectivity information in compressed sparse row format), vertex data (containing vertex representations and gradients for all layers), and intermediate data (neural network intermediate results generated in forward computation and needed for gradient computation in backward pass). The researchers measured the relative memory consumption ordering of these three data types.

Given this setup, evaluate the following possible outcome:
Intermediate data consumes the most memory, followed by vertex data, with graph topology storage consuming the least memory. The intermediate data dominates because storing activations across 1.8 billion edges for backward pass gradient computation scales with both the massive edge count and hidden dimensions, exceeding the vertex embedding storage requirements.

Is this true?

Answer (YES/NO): NO